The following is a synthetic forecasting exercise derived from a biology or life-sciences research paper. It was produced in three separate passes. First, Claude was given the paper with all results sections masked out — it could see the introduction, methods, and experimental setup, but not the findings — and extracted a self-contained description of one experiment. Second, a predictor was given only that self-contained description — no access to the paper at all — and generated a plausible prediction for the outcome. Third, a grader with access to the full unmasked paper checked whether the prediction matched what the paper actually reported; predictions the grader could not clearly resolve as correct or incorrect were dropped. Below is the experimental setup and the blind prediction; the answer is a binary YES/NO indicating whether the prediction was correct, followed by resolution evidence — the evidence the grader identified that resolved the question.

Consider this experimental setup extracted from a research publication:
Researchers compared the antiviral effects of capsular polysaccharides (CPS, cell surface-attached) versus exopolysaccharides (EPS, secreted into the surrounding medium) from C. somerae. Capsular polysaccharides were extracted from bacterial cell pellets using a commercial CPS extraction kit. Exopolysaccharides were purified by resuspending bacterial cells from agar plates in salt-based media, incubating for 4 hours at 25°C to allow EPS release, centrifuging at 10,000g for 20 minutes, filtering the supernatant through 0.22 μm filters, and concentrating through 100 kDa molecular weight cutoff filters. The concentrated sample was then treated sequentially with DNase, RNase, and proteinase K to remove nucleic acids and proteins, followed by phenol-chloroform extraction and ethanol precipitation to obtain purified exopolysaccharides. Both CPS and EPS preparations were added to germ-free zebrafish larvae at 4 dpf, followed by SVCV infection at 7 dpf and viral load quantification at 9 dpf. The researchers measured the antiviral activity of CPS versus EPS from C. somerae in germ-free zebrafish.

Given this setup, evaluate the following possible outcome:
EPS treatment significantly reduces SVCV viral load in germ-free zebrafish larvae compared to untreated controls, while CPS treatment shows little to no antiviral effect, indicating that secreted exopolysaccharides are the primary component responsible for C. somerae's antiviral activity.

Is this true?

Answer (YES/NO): NO